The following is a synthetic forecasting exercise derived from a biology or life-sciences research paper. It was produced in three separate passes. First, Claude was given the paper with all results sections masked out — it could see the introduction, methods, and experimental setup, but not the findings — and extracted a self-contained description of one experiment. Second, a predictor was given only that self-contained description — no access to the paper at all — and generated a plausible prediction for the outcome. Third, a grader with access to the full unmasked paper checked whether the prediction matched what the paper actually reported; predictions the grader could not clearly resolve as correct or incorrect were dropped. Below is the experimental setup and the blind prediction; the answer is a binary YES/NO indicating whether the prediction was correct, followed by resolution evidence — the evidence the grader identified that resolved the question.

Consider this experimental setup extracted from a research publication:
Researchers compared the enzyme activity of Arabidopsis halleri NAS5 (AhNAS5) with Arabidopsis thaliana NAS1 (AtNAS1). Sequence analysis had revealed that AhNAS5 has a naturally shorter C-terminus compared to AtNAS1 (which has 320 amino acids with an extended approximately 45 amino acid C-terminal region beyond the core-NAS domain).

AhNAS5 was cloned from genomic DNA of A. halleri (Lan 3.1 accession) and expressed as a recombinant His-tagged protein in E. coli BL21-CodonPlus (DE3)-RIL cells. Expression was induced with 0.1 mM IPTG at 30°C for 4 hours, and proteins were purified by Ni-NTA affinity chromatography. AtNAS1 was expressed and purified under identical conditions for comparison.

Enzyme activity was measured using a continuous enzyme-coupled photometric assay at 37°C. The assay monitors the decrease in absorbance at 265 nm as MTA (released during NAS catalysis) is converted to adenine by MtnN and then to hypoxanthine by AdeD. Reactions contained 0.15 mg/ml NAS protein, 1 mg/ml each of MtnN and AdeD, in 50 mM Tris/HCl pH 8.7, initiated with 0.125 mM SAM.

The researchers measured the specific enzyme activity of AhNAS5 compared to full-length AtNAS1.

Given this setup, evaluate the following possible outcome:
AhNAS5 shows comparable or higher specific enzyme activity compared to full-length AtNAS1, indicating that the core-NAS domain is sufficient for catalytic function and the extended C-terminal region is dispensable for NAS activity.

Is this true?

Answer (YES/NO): NO